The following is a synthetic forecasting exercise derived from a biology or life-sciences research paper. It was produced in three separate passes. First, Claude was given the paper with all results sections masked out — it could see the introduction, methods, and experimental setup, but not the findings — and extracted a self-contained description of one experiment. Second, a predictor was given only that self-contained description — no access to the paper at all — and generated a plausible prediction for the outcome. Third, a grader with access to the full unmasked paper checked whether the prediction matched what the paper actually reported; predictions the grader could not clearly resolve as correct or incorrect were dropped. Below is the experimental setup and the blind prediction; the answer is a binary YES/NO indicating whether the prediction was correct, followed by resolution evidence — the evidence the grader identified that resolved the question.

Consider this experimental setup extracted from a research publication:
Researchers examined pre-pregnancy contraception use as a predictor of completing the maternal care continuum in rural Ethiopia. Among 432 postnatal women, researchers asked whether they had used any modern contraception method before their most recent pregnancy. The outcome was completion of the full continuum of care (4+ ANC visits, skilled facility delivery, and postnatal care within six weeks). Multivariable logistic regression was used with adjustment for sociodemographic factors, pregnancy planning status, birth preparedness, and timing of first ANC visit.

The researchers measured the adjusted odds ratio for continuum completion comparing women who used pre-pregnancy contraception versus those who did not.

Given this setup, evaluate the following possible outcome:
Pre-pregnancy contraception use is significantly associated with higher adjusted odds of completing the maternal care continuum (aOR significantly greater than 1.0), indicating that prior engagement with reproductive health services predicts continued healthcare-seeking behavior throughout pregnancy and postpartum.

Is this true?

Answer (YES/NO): YES